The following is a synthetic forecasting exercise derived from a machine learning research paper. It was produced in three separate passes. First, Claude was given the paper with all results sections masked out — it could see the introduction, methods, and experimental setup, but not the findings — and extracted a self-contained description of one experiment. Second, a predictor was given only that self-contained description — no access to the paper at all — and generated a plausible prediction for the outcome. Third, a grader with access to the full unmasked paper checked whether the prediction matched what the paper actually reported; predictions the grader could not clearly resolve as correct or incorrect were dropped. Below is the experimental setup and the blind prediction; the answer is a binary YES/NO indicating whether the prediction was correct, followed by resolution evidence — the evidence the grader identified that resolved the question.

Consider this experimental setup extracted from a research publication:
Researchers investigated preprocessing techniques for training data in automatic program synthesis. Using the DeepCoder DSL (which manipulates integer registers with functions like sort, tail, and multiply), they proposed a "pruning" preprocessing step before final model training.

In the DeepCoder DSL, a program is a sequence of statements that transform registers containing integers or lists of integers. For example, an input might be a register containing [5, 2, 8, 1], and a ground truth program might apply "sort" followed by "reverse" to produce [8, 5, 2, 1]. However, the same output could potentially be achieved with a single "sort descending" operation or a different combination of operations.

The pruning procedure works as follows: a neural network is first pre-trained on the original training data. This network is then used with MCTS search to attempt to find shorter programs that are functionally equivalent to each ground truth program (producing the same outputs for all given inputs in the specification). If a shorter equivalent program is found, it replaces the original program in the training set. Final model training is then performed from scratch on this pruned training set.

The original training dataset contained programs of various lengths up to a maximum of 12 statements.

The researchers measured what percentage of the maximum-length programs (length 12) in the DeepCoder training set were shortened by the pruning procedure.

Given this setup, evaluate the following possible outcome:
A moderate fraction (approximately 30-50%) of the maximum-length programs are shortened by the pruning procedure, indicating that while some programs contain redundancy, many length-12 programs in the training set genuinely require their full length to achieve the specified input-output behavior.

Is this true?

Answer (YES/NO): NO